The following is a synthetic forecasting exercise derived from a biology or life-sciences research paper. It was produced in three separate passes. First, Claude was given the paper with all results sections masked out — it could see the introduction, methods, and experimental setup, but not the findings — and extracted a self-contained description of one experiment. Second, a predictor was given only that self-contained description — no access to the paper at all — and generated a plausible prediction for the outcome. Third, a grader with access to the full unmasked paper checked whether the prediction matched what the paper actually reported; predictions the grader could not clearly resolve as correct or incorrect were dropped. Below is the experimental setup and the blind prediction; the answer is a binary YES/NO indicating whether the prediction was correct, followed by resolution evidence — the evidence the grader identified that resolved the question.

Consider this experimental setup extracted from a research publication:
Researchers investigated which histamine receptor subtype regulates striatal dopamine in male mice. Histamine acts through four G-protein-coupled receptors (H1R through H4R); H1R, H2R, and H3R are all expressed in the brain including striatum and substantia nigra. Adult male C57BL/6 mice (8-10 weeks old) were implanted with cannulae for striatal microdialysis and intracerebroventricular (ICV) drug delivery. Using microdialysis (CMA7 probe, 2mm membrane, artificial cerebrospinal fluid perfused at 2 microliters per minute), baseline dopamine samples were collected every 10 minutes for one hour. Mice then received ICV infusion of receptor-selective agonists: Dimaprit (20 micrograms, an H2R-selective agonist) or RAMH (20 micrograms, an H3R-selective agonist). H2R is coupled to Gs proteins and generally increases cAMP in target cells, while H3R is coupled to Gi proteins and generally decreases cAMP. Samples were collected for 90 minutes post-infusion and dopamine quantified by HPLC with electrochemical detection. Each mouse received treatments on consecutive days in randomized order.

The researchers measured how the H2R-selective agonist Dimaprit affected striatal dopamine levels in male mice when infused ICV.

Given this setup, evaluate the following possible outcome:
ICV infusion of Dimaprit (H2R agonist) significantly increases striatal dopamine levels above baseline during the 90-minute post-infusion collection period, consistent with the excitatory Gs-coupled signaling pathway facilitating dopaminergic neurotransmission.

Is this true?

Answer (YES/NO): NO